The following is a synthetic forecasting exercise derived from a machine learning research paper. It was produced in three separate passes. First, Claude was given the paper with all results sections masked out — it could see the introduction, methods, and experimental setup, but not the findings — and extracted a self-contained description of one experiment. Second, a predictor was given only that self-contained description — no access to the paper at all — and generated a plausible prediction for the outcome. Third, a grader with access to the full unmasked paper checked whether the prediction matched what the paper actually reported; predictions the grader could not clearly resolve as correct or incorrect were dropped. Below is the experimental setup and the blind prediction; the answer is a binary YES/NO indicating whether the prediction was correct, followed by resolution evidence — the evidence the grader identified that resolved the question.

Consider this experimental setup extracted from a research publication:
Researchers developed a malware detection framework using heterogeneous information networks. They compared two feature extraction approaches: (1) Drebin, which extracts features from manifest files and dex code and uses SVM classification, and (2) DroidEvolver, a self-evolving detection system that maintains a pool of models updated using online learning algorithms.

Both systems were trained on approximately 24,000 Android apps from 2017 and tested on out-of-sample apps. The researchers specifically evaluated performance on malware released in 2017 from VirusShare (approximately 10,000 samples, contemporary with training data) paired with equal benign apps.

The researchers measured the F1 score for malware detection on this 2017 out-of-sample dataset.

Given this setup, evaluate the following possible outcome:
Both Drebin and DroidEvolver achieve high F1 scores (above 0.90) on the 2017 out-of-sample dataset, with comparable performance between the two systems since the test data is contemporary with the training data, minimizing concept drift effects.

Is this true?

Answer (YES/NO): YES